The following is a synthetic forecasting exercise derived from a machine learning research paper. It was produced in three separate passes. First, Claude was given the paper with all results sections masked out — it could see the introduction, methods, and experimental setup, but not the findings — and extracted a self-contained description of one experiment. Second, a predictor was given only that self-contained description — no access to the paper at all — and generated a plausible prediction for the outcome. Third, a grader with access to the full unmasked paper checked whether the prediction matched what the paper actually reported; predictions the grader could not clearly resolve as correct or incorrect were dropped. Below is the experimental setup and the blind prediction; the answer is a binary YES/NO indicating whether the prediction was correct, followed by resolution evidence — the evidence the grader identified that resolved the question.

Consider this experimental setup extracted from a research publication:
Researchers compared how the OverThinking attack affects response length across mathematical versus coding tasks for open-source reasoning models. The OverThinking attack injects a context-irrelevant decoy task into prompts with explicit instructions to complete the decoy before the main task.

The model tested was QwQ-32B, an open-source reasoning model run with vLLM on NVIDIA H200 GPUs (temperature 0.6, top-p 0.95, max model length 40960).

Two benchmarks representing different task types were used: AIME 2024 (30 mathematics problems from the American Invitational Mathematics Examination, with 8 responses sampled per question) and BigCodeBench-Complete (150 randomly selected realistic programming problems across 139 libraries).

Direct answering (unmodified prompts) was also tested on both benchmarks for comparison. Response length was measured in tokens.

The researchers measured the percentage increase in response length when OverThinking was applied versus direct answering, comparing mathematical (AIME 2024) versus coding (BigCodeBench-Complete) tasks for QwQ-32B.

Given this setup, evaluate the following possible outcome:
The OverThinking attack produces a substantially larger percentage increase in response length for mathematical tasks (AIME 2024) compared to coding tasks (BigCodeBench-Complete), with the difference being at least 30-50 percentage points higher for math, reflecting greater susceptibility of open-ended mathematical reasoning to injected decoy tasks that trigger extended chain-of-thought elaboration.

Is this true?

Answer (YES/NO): NO